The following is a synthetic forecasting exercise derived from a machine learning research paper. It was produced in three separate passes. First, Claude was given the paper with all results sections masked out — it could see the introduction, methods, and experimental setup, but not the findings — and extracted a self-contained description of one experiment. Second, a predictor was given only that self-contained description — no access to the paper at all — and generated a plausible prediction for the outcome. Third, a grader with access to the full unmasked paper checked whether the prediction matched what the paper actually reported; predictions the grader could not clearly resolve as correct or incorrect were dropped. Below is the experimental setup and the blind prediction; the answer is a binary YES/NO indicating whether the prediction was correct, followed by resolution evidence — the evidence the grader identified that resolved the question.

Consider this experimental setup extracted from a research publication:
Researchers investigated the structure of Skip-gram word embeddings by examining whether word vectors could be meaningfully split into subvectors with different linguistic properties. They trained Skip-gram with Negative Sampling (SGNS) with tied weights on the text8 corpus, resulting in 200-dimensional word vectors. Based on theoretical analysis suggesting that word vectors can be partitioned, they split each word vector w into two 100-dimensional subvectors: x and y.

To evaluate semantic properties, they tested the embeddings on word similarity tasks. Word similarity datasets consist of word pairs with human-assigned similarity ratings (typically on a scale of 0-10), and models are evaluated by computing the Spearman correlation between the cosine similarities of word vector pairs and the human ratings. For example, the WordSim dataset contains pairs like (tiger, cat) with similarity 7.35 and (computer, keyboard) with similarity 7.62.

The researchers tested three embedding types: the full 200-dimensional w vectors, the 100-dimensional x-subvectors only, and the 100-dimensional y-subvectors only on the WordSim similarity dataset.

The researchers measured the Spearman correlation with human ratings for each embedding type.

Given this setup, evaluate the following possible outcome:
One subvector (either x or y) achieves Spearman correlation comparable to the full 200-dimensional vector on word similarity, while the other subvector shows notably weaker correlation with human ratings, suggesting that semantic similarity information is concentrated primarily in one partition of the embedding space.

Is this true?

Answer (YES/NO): YES